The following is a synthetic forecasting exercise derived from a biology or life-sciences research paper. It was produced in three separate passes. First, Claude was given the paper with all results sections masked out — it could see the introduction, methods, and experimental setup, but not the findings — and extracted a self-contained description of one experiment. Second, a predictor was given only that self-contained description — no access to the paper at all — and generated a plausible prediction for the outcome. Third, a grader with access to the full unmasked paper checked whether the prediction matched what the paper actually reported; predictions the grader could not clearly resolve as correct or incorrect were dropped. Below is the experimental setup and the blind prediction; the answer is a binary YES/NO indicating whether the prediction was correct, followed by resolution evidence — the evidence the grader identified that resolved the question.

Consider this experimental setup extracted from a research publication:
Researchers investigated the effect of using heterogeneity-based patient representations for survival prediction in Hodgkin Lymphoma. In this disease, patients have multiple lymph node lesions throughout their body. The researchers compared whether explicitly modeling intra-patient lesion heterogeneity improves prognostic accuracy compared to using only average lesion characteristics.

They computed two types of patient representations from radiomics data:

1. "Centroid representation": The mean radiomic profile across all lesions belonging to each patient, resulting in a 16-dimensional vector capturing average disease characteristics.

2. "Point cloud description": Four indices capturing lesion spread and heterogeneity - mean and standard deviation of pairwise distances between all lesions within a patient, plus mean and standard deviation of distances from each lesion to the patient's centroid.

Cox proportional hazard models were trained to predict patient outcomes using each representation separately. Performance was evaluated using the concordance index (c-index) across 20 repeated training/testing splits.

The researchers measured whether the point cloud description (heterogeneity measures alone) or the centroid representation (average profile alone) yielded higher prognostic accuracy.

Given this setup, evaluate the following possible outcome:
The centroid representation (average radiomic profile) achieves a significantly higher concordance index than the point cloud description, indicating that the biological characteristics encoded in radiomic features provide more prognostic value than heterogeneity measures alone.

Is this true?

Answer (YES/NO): NO